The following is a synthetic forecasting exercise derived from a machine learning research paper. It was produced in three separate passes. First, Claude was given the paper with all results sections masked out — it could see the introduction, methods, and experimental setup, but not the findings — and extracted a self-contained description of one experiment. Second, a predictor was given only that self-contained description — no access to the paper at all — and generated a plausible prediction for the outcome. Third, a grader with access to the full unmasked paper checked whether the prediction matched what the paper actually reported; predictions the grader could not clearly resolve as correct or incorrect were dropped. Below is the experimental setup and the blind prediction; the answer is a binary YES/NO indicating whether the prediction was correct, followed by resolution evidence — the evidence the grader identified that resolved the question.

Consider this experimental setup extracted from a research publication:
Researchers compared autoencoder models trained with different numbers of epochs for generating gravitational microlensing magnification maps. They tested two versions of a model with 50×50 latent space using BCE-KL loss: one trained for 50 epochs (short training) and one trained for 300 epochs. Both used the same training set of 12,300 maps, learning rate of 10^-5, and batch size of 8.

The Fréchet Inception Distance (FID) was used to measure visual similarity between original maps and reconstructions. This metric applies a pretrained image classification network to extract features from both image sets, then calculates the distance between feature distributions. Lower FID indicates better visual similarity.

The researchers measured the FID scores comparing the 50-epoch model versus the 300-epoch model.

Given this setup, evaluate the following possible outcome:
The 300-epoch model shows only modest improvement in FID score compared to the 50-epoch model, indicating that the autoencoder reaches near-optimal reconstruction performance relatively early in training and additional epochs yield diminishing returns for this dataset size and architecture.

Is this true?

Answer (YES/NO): YES